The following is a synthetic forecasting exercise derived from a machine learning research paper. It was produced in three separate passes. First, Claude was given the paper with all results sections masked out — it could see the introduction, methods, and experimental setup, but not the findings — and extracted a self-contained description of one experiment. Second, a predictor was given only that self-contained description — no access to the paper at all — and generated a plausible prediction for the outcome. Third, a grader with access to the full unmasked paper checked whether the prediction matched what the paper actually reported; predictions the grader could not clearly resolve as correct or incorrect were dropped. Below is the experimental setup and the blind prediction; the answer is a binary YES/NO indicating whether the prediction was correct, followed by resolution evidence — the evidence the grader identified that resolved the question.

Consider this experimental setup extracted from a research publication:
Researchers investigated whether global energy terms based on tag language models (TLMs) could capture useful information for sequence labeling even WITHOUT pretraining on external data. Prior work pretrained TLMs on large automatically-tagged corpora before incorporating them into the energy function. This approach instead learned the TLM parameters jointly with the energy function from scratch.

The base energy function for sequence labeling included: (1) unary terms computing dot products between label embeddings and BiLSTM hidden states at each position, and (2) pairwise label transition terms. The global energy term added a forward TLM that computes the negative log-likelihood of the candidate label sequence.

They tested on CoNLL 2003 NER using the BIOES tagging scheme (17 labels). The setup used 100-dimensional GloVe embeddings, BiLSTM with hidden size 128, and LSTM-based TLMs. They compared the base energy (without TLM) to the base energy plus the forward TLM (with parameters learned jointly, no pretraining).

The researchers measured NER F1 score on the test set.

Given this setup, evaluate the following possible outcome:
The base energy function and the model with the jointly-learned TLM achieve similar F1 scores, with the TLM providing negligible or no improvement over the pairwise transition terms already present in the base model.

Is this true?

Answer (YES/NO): NO